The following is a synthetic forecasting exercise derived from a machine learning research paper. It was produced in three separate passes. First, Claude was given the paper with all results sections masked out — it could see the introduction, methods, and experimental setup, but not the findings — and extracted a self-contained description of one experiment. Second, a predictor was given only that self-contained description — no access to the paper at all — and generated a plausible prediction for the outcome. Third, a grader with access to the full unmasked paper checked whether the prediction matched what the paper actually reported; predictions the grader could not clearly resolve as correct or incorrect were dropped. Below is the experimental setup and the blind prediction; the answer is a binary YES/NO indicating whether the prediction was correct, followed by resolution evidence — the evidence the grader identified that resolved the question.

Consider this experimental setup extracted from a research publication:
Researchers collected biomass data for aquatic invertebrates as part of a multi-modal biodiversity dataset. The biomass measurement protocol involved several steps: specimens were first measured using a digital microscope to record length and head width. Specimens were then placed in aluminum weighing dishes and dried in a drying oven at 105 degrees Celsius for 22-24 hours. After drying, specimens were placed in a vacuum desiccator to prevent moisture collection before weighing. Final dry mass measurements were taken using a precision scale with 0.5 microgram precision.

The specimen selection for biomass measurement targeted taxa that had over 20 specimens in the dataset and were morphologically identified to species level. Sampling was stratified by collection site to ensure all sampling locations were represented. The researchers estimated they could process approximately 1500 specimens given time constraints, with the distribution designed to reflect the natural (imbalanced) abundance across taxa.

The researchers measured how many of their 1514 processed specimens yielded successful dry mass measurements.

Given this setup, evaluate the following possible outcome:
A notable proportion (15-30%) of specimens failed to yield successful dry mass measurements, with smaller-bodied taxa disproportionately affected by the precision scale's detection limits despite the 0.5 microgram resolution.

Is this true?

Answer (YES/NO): NO